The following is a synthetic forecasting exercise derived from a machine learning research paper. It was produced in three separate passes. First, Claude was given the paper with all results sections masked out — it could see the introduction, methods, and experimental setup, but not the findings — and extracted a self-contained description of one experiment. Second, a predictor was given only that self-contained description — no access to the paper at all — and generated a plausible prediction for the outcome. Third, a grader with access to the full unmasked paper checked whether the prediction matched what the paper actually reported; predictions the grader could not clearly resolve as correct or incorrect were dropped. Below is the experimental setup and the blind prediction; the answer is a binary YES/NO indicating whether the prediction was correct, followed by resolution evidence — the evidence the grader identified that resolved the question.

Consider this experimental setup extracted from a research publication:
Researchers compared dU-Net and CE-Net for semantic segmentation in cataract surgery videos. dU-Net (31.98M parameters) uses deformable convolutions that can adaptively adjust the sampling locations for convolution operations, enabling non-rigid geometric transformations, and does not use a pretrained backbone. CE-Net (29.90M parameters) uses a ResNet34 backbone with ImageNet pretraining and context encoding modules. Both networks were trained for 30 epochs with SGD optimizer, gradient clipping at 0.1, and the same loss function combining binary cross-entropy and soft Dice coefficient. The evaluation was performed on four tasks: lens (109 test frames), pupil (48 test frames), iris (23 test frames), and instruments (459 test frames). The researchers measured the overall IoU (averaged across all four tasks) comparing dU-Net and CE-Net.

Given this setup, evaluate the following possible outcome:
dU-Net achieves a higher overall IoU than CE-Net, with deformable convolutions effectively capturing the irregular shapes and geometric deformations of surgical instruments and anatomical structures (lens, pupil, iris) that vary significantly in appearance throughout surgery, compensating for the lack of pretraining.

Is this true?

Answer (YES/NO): NO